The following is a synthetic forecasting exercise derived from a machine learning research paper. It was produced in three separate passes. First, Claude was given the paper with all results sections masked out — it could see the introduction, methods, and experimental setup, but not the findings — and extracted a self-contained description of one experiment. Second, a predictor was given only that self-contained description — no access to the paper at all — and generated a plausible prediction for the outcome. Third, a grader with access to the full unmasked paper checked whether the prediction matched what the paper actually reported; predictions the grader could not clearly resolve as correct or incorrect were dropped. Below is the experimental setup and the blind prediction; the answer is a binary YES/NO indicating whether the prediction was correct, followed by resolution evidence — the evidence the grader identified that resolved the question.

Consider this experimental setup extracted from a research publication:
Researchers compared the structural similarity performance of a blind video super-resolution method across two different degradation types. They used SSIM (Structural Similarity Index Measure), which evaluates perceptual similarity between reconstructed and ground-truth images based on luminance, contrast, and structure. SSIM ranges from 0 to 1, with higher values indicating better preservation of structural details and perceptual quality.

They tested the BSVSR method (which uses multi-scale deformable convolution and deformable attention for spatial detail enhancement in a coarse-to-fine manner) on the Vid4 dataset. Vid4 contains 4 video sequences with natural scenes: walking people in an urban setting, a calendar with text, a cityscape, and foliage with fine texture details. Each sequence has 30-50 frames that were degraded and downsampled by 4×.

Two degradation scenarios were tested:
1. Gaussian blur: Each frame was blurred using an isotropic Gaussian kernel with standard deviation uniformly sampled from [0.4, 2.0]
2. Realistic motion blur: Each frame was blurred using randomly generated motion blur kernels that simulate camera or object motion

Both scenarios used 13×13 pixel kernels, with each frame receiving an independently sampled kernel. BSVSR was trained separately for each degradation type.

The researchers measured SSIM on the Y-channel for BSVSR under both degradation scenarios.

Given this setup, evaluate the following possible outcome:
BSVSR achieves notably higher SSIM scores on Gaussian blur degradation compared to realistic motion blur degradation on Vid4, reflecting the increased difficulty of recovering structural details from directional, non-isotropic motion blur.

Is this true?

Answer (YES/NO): YES